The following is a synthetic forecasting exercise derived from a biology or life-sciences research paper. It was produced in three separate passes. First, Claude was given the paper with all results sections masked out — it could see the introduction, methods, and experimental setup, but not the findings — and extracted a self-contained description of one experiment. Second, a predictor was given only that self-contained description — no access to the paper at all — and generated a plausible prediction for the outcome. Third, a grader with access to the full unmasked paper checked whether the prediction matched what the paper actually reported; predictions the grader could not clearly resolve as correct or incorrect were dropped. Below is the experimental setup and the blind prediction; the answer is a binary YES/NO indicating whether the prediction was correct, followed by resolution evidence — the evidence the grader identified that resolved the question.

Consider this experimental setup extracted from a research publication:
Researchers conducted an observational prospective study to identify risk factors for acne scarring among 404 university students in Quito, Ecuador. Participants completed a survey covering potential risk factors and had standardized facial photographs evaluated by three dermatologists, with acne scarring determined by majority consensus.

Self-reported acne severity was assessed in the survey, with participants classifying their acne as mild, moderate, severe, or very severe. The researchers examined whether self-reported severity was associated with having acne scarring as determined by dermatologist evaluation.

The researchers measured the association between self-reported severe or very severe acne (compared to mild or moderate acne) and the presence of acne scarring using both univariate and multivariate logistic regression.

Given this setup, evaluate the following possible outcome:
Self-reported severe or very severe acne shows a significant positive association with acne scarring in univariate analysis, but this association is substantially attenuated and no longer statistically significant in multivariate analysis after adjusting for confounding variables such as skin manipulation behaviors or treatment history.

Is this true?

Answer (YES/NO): NO